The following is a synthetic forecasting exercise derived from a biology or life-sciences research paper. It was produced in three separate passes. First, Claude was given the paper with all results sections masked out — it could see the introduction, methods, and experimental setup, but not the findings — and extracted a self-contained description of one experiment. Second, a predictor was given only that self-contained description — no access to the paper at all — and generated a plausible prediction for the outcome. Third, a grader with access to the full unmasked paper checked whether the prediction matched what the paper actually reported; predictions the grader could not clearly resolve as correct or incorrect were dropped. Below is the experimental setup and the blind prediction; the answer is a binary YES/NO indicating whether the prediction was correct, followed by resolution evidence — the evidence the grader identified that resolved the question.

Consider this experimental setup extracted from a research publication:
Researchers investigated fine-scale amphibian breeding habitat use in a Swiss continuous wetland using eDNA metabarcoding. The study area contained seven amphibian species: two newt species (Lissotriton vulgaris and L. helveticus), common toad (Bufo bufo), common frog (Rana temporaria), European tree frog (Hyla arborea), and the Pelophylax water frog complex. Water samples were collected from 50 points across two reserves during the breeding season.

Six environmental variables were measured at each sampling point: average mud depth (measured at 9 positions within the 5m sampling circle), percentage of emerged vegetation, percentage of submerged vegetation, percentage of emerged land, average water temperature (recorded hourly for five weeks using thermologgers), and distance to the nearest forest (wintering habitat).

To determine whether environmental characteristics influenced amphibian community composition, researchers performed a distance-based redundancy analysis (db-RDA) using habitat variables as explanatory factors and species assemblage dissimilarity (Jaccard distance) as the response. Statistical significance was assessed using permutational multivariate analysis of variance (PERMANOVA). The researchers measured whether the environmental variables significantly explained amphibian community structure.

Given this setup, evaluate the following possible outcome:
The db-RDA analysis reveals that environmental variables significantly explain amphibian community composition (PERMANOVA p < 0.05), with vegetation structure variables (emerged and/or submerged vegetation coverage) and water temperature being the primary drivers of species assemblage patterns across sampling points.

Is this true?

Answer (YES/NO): NO